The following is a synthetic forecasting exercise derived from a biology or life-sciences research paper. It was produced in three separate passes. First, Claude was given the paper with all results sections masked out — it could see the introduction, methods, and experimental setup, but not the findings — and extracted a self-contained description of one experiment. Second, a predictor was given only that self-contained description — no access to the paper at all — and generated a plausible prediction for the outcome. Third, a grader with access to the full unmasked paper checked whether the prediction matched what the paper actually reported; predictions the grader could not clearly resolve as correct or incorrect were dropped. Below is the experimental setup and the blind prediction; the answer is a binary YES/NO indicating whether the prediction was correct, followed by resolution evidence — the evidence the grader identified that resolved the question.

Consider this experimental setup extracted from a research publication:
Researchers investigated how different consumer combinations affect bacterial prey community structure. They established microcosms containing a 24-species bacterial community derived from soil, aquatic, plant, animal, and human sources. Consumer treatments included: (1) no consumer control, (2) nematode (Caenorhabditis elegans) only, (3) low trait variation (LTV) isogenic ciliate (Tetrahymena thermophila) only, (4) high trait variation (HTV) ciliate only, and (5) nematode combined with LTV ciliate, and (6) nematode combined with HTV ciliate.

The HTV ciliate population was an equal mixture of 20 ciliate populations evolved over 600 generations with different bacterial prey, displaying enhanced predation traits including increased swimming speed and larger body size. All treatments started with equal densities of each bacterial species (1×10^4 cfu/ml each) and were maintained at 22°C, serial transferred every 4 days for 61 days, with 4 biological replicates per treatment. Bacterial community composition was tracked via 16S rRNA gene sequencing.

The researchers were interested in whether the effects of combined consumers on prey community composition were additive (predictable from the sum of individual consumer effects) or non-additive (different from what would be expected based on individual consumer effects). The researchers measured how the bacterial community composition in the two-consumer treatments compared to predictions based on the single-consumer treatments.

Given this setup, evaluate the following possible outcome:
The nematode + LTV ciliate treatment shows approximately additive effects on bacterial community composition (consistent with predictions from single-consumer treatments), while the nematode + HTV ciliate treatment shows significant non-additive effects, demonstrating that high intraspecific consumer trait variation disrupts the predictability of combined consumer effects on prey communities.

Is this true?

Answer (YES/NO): NO